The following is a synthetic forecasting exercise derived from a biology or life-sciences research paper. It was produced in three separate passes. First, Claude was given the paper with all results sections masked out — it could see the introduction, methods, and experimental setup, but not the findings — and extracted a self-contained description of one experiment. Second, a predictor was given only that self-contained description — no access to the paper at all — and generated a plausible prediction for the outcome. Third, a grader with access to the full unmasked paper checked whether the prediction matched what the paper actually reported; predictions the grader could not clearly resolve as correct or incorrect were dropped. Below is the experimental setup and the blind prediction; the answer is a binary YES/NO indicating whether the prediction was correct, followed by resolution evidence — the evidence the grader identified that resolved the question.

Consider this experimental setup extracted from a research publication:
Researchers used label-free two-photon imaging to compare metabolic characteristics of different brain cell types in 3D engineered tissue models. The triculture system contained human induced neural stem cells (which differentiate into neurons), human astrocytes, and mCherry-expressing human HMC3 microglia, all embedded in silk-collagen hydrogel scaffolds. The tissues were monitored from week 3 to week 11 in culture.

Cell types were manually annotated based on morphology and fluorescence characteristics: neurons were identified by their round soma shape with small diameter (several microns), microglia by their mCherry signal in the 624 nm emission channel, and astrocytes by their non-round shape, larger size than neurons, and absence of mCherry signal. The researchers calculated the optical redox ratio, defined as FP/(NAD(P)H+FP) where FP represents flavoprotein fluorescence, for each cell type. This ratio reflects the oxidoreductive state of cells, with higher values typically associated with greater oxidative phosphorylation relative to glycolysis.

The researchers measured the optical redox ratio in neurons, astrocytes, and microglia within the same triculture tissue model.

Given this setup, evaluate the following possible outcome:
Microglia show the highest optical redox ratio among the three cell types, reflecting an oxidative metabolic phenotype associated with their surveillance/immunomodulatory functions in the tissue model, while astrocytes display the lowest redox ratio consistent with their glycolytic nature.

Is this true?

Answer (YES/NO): NO